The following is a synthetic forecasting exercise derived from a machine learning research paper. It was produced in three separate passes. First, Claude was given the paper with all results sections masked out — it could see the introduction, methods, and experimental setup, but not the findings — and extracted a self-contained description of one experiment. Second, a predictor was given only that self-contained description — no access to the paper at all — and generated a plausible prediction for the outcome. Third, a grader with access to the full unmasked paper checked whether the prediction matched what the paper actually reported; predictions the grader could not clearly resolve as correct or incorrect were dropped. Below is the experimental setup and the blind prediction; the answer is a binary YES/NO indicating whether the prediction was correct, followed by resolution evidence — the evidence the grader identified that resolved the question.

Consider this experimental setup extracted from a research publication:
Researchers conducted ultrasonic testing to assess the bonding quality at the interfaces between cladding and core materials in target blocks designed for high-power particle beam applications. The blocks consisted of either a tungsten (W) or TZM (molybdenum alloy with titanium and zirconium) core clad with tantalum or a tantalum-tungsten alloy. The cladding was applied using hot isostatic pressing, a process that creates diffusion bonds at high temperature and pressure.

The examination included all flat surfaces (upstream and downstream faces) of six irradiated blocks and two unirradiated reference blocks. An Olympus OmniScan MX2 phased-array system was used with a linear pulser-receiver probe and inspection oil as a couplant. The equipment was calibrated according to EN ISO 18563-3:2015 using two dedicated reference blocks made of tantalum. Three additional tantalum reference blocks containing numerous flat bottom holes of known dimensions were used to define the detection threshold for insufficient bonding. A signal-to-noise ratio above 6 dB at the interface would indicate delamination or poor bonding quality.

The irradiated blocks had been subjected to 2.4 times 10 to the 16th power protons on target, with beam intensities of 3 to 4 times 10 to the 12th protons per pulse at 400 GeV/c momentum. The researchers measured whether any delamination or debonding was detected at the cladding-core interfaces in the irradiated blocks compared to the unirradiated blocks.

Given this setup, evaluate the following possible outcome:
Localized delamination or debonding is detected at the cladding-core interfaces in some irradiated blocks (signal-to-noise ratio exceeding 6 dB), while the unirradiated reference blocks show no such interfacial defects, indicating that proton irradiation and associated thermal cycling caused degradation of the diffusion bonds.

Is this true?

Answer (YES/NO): NO